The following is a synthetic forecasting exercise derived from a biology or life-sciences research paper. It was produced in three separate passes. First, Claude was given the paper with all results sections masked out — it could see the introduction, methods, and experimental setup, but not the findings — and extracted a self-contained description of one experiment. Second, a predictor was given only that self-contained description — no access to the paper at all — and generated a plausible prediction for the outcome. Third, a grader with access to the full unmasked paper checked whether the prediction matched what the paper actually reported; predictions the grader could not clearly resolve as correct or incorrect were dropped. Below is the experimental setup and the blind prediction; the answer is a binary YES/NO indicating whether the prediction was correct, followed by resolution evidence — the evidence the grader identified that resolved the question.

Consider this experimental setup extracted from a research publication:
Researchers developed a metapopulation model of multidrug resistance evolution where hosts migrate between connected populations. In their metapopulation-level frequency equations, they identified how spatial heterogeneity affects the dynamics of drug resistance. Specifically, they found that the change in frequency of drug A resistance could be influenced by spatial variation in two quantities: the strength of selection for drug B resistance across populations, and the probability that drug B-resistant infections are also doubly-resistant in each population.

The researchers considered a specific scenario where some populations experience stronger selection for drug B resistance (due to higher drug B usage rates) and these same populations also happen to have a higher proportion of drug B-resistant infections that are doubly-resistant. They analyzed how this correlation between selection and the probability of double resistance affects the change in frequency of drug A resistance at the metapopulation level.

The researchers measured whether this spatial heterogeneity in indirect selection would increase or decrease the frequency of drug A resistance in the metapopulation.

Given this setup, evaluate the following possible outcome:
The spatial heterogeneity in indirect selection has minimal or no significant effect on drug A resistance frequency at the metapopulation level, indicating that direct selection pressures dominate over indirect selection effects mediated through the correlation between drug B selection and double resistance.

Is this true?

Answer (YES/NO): NO